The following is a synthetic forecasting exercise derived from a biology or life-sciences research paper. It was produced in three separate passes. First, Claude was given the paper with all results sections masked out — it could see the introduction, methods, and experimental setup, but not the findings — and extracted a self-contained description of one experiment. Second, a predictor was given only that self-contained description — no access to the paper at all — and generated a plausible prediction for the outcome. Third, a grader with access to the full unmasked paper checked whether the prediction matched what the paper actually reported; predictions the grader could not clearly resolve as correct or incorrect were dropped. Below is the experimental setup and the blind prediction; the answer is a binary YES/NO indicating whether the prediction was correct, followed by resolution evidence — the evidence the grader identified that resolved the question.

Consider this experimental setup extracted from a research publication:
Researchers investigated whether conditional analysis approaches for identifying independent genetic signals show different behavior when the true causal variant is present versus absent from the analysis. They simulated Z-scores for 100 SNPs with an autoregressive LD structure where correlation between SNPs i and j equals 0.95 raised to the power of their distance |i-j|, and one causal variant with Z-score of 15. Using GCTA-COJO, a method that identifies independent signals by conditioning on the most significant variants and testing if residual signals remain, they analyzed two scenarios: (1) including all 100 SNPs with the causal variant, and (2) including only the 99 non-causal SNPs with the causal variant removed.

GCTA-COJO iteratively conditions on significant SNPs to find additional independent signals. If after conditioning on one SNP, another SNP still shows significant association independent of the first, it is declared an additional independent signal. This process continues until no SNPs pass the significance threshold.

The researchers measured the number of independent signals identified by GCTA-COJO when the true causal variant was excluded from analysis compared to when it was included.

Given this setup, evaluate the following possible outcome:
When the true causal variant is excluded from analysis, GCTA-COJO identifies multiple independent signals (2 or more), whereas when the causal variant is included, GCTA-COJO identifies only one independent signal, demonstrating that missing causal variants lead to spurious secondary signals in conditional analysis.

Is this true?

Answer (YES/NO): NO